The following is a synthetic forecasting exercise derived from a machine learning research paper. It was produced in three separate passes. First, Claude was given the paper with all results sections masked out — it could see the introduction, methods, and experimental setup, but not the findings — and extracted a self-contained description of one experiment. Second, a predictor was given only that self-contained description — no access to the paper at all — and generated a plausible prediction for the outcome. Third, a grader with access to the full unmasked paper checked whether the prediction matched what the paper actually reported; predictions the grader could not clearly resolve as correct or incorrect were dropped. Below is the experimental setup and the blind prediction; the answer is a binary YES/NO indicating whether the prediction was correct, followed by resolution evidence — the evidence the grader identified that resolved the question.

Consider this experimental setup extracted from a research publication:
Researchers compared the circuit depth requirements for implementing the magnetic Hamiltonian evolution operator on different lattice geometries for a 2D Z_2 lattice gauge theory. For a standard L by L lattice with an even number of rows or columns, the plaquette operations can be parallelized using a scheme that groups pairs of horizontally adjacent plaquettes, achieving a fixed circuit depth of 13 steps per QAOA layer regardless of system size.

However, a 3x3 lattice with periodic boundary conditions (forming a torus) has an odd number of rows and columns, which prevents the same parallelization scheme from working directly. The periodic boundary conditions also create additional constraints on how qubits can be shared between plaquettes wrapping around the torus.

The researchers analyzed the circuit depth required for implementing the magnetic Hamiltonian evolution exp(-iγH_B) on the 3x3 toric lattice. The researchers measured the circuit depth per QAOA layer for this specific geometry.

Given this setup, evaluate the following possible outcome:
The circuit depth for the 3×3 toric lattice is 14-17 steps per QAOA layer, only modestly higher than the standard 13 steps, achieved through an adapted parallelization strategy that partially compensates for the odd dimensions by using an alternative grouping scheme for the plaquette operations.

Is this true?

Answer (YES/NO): NO